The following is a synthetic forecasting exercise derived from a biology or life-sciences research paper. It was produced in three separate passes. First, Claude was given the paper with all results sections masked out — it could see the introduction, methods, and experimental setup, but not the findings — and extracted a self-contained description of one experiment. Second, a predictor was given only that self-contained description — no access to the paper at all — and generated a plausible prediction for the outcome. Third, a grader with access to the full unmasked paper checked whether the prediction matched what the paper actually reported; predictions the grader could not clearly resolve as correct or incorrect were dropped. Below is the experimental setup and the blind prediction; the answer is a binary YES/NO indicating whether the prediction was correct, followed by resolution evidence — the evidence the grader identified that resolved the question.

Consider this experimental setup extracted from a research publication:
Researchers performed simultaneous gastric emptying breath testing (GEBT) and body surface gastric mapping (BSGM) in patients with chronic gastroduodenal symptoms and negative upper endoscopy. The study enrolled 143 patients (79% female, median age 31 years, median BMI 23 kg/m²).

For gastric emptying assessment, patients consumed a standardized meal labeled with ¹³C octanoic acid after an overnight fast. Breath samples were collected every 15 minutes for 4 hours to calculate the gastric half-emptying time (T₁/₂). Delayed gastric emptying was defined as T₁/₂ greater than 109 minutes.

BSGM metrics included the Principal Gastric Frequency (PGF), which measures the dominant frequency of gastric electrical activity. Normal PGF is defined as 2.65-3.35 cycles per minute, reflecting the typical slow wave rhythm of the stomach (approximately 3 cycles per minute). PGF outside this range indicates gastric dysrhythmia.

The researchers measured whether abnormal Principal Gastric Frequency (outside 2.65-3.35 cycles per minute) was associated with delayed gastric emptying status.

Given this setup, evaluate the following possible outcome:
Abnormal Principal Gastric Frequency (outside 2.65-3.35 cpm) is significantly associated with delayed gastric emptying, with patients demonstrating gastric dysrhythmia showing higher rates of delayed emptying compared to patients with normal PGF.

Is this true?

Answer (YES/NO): NO